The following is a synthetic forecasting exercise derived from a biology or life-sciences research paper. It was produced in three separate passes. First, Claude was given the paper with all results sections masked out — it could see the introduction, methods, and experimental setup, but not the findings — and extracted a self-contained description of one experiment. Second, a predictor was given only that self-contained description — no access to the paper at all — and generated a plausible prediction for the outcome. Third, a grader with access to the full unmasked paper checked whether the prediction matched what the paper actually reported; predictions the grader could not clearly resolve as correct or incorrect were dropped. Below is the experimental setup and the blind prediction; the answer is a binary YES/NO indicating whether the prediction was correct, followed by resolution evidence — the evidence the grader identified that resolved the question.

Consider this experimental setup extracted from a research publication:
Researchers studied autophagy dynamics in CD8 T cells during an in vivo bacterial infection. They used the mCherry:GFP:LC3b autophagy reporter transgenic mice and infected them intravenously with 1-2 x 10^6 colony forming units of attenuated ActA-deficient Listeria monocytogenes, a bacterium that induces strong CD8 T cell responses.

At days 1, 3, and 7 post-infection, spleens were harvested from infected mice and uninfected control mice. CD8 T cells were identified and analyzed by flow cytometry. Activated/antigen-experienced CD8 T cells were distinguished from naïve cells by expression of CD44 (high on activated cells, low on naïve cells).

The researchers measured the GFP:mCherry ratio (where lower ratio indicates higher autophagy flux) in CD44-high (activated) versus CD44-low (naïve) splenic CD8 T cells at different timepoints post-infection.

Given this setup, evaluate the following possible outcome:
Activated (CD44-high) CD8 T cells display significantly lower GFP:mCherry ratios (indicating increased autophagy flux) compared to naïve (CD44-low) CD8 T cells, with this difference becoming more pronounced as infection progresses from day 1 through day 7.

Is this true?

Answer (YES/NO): NO